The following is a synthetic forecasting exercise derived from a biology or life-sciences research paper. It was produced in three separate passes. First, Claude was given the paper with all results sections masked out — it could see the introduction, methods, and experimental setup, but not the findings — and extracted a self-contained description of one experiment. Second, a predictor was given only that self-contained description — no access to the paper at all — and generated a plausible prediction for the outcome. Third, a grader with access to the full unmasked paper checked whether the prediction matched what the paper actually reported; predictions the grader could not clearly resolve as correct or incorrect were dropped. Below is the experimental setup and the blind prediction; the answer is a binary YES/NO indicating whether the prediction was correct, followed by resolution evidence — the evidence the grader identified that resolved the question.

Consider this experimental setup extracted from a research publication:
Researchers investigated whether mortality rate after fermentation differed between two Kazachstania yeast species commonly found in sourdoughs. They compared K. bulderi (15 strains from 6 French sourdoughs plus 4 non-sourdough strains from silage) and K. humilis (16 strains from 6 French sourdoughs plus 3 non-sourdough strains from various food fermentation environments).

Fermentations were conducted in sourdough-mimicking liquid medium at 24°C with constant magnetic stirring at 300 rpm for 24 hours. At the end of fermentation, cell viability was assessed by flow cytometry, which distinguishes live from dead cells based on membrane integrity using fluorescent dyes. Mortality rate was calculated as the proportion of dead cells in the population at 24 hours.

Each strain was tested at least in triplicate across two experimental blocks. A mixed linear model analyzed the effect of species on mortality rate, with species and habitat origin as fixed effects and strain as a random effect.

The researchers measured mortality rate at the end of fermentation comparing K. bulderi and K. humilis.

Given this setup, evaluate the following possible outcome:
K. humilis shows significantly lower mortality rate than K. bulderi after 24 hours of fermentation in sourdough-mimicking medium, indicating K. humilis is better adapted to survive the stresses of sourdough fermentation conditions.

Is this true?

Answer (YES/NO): NO